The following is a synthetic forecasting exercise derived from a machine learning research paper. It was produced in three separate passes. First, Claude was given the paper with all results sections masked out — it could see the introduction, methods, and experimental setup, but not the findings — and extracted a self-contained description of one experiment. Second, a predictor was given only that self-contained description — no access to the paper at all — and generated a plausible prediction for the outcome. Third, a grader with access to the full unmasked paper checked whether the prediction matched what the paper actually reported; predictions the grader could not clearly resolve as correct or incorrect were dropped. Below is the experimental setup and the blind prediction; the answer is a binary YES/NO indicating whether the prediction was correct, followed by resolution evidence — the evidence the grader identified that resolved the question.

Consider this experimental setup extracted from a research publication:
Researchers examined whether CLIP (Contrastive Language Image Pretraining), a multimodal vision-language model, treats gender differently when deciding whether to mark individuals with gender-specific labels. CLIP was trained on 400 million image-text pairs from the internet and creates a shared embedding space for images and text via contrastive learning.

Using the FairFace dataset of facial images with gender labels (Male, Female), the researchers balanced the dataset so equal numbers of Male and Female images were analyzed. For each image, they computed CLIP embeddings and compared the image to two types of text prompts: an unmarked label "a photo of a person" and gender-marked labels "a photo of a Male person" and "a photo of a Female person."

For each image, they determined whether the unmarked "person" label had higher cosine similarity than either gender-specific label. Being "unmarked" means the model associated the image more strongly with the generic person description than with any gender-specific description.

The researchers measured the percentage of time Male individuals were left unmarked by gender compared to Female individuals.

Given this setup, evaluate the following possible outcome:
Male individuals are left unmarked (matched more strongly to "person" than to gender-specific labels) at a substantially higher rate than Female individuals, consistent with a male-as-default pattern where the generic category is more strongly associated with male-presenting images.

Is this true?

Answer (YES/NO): YES